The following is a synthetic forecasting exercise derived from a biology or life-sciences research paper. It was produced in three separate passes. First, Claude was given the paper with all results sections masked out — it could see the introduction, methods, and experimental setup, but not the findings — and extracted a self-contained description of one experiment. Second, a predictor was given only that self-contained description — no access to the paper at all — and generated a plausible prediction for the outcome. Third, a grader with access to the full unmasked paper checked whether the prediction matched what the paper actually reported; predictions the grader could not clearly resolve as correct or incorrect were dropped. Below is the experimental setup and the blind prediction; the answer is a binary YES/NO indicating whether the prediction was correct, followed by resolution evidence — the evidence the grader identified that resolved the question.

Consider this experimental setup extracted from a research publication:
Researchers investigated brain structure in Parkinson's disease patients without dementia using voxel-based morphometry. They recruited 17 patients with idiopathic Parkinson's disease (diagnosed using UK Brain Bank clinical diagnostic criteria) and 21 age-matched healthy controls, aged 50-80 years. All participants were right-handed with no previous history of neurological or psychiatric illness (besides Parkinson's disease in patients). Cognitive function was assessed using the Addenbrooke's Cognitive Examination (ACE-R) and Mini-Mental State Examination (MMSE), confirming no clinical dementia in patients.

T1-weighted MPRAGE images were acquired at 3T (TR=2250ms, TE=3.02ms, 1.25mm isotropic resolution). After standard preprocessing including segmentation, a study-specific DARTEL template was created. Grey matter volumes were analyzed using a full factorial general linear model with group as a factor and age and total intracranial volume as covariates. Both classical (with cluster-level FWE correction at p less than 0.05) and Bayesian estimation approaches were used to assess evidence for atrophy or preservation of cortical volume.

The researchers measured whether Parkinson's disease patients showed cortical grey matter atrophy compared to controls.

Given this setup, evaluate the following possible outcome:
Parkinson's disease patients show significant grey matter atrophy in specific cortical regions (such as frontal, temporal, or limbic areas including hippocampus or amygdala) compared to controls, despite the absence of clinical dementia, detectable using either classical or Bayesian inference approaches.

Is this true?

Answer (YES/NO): NO